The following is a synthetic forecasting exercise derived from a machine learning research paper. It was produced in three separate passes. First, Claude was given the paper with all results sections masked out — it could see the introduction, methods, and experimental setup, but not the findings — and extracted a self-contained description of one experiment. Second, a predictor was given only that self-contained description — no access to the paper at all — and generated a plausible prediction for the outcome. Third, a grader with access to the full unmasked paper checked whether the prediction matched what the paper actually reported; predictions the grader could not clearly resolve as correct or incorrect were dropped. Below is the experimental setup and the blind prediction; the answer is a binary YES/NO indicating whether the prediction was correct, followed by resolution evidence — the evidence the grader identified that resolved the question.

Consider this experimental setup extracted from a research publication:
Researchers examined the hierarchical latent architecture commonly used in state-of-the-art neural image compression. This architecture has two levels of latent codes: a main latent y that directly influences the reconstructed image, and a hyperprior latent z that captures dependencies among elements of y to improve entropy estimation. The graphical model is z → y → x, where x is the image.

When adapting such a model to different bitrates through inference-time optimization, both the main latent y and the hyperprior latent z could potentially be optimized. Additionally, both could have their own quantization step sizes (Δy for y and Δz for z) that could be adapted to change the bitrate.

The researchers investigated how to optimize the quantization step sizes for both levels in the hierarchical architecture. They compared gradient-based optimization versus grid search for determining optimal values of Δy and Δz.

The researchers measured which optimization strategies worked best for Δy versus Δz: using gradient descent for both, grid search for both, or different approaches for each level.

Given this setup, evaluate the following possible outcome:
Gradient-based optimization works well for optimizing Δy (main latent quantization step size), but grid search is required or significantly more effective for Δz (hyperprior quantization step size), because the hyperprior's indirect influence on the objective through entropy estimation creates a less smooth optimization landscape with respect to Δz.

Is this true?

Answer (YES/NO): YES